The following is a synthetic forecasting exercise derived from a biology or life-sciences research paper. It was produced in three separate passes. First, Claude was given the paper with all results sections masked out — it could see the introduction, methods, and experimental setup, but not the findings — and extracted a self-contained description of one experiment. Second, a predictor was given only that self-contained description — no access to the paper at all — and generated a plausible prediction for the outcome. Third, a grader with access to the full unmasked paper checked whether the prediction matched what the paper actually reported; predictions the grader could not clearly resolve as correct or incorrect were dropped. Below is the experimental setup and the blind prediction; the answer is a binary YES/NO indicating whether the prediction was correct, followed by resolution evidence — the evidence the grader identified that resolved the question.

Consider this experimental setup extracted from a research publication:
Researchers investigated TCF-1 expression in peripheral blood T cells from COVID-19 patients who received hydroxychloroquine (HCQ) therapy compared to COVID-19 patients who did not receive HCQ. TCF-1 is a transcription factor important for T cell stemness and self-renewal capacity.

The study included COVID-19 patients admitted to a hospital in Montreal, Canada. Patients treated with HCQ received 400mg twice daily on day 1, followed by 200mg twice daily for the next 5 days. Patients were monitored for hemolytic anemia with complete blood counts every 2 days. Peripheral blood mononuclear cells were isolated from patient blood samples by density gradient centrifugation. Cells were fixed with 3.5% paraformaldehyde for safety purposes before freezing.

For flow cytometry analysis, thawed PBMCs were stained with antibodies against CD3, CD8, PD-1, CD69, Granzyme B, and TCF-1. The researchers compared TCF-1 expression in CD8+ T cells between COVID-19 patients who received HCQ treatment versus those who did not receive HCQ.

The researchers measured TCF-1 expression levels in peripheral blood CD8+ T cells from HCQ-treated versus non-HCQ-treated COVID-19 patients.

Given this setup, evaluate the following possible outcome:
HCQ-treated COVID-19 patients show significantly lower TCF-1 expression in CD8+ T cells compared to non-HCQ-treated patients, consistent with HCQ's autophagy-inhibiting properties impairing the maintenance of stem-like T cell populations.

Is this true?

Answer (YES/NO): NO